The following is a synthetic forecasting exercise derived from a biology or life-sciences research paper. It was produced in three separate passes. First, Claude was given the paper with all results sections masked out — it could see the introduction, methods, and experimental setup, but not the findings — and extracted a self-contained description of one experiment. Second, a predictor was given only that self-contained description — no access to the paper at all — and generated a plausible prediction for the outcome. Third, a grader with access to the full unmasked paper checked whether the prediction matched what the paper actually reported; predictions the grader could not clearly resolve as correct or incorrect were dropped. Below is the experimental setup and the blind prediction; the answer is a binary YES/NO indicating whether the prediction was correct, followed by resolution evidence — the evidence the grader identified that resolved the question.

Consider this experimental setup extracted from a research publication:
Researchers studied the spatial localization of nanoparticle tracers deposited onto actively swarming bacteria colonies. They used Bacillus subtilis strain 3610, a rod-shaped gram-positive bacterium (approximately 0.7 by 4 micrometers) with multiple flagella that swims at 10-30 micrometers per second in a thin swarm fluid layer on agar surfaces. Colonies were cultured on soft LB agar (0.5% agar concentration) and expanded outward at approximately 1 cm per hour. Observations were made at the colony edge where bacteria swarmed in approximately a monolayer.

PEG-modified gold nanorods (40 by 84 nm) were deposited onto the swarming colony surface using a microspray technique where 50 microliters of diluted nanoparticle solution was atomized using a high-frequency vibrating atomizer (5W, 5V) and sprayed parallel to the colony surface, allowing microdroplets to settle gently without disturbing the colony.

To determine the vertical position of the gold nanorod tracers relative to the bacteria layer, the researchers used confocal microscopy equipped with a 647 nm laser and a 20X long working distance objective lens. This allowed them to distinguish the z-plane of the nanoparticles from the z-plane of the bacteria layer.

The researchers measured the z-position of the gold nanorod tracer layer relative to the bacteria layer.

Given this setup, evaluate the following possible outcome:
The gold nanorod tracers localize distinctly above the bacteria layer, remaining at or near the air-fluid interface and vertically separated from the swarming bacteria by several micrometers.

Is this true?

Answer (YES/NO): NO